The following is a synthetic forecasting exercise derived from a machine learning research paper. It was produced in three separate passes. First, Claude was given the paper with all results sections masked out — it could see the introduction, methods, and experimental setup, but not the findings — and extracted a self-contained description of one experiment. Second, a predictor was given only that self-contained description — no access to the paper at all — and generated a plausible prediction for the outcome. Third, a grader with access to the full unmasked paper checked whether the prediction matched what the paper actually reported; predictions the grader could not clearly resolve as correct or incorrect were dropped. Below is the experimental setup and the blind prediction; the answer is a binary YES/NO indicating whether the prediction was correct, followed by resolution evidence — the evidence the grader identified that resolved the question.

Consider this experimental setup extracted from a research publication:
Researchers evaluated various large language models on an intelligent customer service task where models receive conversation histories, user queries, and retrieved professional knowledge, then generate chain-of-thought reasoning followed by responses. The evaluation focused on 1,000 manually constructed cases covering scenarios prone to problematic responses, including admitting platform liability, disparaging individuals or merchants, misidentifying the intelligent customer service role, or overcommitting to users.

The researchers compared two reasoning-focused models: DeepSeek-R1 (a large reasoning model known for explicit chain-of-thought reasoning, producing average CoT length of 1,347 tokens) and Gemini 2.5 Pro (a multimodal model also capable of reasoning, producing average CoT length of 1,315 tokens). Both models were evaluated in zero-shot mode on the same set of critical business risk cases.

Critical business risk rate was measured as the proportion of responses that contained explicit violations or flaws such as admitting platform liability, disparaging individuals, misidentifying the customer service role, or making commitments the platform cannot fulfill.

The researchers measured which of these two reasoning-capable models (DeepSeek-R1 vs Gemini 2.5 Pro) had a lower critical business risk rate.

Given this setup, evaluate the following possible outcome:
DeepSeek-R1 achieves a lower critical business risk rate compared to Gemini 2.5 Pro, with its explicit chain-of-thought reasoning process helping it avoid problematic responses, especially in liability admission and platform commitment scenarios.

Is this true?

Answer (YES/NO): NO